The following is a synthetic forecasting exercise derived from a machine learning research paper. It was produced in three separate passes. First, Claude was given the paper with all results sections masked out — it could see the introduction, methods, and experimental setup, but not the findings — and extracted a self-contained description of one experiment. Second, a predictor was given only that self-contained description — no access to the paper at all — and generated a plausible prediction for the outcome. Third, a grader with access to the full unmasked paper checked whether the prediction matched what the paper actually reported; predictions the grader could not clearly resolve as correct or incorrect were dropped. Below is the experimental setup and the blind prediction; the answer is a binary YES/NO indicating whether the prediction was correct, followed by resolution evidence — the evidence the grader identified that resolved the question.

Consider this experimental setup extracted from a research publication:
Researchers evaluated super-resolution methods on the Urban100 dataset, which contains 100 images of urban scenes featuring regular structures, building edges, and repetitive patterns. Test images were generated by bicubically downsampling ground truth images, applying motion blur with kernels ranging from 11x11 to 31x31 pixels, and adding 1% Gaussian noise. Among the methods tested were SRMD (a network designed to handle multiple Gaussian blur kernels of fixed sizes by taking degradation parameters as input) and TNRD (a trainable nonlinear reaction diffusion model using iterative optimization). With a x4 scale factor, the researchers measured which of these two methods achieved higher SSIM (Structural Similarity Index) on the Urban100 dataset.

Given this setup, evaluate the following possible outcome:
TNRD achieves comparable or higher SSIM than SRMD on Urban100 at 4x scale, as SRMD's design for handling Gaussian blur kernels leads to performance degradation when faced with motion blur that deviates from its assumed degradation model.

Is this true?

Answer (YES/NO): YES